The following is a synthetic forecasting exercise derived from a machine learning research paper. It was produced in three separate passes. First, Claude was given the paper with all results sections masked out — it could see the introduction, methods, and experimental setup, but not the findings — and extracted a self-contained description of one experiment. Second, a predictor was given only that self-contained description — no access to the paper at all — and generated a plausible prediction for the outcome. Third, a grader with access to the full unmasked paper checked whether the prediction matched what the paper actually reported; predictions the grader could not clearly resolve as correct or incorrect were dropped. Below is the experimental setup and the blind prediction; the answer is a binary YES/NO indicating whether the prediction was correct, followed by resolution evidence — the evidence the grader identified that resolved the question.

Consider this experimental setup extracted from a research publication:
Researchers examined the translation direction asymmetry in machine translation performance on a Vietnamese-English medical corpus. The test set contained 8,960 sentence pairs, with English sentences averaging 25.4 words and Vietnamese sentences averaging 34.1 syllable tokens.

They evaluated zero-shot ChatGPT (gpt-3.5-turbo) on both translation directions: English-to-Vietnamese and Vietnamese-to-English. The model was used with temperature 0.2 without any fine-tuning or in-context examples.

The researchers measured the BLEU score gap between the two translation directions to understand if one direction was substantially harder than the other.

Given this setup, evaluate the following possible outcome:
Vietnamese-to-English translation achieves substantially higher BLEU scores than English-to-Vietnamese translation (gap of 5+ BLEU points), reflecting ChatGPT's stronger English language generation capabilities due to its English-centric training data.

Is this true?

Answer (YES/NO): NO